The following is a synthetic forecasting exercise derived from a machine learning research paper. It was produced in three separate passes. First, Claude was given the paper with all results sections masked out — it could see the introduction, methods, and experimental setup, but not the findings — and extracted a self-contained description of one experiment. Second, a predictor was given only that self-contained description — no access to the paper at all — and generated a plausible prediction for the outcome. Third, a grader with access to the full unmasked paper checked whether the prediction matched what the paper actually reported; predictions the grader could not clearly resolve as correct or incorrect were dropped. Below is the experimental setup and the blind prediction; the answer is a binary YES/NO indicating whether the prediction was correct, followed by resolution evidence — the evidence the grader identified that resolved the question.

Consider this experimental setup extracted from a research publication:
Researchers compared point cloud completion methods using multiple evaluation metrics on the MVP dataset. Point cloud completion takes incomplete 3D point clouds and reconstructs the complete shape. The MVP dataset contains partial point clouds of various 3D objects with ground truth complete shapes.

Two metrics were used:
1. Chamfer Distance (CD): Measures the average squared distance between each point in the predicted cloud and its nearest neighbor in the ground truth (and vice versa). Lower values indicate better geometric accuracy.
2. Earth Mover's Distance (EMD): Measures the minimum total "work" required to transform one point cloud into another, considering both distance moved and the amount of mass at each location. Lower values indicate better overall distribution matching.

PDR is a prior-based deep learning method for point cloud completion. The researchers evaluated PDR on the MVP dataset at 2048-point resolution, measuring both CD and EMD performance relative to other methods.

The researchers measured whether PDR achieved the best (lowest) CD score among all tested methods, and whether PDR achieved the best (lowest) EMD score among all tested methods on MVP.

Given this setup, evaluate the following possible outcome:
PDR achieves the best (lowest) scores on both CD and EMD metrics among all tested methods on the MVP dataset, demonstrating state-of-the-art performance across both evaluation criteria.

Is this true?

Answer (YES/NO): NO